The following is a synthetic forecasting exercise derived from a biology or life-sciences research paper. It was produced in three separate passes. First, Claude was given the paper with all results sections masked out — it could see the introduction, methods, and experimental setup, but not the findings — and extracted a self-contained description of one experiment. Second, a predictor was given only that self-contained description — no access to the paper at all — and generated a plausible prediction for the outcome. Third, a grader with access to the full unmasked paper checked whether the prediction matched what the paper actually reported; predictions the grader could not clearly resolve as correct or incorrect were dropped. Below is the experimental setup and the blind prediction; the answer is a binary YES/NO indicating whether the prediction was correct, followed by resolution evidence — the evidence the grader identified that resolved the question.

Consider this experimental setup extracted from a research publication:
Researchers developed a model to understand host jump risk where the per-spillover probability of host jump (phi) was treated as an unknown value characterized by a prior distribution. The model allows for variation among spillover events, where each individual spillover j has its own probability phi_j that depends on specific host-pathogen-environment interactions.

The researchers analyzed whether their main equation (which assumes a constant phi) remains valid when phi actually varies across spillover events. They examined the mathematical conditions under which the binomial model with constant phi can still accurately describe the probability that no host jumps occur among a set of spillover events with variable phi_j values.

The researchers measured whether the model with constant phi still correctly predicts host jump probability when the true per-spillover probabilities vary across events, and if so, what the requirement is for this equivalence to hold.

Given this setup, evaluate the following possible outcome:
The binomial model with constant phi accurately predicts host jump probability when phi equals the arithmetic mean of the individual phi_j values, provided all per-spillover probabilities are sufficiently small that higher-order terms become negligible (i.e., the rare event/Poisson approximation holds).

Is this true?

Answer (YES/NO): NO